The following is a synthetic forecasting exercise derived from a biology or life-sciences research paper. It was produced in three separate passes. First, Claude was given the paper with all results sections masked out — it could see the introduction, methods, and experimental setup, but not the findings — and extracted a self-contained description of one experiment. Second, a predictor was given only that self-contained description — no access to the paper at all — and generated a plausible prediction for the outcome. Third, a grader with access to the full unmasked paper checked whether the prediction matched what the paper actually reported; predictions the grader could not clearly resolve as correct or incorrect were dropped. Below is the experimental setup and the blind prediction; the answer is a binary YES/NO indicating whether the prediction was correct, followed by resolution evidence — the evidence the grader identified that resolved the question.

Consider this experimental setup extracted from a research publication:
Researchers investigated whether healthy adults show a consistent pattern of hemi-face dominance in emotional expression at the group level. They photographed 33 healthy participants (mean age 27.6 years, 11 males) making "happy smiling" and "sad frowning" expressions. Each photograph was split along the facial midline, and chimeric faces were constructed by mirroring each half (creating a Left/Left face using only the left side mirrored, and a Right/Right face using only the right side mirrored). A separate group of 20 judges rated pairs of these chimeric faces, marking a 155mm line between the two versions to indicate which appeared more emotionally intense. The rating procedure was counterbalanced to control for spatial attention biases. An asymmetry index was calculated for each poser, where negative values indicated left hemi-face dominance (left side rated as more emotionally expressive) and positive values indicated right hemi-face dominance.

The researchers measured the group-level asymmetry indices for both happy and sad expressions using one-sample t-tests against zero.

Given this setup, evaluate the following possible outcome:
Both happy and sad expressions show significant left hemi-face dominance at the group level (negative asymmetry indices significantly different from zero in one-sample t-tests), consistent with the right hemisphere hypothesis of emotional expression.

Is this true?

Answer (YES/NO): NO